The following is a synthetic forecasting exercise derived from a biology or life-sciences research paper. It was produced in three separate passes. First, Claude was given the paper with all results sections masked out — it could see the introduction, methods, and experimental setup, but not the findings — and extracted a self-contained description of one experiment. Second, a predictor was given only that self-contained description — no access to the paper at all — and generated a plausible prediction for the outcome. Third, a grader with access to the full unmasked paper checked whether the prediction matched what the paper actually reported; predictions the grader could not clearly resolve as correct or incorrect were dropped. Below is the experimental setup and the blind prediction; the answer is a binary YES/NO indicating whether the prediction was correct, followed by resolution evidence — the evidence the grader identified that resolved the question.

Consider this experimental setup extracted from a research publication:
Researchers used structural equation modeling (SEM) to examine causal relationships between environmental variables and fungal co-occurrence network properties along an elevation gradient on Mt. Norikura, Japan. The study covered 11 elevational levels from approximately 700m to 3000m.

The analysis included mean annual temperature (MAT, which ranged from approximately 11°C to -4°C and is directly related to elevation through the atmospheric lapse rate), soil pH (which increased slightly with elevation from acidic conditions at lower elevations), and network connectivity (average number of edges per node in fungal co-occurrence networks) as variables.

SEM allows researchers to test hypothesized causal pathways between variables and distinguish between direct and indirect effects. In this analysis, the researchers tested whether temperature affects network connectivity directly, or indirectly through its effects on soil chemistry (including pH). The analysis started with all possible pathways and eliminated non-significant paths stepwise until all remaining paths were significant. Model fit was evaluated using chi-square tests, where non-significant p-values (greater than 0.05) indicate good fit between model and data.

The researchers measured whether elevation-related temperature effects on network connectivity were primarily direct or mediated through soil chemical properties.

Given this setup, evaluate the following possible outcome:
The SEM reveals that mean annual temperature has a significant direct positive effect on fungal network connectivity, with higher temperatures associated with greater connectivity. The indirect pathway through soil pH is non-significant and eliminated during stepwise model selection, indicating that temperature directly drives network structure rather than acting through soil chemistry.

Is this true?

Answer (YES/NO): NO